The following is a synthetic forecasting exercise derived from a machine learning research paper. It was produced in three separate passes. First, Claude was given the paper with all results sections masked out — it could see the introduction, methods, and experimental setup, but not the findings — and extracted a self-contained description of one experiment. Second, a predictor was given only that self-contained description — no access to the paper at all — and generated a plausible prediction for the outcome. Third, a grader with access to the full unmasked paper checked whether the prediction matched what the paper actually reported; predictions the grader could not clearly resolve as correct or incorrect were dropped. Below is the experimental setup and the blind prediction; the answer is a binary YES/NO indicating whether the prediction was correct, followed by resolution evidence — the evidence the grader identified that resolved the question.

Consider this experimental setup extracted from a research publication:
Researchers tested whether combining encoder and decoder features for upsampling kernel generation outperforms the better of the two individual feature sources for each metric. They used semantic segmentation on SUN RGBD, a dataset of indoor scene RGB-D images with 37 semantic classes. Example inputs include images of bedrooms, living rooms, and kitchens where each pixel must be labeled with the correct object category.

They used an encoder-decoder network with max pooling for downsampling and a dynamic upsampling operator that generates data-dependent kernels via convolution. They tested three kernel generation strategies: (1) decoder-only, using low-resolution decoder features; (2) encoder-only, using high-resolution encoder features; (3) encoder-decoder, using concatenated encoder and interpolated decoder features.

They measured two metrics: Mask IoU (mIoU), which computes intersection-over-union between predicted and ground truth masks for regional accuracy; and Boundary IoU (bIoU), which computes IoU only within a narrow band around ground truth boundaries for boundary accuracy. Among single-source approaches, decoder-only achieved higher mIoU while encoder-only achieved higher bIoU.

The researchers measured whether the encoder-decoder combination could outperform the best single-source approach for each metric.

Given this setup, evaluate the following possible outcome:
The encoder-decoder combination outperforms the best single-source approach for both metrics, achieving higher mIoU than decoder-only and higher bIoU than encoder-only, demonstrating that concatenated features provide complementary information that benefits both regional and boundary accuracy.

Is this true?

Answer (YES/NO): YES